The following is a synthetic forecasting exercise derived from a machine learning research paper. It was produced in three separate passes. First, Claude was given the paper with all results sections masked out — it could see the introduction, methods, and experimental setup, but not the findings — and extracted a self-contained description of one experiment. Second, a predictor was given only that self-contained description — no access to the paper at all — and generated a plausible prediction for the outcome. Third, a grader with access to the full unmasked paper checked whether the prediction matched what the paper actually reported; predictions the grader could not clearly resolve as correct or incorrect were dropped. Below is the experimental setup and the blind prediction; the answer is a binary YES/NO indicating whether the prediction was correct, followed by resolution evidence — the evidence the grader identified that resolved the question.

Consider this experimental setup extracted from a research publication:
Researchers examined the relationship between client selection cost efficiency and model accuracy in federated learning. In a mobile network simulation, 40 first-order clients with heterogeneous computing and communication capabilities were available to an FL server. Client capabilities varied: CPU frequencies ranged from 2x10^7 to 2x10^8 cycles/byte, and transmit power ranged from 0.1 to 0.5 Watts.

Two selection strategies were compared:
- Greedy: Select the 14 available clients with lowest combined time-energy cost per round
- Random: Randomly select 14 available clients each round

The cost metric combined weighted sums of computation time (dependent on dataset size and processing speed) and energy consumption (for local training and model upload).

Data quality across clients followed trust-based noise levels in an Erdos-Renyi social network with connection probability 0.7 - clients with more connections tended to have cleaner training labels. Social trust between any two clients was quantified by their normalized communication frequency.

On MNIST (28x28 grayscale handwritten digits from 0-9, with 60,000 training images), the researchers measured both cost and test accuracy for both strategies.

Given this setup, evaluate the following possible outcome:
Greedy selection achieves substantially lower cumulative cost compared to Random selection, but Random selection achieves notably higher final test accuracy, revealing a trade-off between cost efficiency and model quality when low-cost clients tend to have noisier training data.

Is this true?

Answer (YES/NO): NO